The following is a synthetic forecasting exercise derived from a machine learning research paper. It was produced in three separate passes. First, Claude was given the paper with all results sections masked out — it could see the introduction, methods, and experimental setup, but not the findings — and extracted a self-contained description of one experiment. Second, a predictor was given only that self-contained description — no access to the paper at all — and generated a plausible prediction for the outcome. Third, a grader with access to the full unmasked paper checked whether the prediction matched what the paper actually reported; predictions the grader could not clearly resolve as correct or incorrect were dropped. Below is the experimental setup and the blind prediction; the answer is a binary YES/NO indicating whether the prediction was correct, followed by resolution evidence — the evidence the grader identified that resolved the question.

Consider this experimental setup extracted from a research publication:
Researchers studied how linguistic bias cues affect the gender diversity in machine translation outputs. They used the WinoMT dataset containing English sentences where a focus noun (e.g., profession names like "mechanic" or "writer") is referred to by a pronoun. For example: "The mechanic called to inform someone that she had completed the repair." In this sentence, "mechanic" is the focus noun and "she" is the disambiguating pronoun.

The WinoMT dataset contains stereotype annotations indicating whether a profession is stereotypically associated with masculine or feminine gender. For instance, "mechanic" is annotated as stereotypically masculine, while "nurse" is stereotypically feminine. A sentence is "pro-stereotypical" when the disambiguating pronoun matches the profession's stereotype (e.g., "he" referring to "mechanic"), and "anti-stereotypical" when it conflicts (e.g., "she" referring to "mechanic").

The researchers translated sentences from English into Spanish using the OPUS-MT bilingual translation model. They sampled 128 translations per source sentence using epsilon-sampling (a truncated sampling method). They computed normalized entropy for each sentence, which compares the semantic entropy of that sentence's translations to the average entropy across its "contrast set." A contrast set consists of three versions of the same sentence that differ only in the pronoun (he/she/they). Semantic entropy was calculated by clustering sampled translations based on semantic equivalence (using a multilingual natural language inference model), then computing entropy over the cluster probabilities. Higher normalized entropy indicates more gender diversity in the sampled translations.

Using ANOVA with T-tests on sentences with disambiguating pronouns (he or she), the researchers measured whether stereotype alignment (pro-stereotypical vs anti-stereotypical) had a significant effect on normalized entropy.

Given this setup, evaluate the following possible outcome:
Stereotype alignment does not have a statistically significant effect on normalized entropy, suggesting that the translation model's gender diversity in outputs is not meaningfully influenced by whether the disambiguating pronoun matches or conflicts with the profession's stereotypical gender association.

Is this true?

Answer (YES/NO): NO